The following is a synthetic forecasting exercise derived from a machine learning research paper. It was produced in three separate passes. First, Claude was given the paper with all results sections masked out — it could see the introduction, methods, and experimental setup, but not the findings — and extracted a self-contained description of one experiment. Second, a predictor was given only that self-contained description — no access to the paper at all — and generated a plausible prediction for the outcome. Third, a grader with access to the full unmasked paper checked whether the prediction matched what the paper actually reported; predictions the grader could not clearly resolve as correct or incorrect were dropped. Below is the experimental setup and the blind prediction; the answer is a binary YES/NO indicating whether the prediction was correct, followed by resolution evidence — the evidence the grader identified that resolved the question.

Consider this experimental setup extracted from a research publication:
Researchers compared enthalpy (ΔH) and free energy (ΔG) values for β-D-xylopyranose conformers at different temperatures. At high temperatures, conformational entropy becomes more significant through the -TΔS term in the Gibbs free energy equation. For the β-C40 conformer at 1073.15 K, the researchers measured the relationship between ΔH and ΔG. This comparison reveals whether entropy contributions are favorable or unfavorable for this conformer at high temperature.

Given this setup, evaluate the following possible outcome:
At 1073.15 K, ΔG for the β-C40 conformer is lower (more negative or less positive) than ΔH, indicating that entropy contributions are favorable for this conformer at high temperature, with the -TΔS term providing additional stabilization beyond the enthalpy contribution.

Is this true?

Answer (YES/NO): NO